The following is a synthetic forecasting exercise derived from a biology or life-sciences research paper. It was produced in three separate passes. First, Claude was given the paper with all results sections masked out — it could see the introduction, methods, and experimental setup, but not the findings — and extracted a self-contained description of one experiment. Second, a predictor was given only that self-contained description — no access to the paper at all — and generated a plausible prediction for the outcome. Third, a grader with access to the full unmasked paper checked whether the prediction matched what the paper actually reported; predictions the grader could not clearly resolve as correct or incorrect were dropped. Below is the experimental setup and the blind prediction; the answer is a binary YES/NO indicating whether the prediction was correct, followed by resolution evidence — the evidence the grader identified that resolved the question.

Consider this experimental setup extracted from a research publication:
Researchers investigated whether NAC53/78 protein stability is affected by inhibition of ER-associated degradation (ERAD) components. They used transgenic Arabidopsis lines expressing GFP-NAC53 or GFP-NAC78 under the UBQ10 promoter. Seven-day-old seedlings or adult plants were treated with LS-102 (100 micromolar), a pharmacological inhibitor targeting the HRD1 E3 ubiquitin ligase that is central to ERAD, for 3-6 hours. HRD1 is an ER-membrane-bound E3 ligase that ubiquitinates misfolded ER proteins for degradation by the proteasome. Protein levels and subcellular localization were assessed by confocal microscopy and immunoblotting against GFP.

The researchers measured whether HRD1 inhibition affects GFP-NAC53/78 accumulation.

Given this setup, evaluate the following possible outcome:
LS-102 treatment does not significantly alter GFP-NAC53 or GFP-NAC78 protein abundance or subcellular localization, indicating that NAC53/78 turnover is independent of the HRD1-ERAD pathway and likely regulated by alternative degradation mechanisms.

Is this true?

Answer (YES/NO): NO